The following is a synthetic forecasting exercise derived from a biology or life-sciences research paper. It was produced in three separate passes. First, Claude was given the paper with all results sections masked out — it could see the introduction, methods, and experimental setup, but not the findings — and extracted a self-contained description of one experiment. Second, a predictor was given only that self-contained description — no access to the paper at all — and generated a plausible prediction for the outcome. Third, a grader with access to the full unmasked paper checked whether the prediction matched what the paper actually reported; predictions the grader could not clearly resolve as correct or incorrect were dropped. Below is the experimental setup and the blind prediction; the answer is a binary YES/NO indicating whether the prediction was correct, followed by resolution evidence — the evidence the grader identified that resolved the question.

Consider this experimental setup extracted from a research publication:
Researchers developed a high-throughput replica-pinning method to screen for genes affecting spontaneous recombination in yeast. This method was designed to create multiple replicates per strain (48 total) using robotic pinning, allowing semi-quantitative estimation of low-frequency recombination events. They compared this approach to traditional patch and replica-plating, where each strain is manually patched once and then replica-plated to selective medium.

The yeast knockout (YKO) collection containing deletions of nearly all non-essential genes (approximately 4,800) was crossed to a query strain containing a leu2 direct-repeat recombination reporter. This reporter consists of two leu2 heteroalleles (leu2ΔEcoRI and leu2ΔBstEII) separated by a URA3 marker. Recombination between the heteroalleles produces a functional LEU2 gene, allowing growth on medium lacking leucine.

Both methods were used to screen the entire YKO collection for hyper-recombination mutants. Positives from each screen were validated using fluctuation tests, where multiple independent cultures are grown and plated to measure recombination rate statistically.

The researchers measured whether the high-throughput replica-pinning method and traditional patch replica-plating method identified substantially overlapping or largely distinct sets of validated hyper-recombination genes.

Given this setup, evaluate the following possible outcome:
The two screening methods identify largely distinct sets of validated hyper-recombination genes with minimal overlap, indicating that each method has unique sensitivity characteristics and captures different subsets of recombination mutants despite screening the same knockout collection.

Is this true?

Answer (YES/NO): NO